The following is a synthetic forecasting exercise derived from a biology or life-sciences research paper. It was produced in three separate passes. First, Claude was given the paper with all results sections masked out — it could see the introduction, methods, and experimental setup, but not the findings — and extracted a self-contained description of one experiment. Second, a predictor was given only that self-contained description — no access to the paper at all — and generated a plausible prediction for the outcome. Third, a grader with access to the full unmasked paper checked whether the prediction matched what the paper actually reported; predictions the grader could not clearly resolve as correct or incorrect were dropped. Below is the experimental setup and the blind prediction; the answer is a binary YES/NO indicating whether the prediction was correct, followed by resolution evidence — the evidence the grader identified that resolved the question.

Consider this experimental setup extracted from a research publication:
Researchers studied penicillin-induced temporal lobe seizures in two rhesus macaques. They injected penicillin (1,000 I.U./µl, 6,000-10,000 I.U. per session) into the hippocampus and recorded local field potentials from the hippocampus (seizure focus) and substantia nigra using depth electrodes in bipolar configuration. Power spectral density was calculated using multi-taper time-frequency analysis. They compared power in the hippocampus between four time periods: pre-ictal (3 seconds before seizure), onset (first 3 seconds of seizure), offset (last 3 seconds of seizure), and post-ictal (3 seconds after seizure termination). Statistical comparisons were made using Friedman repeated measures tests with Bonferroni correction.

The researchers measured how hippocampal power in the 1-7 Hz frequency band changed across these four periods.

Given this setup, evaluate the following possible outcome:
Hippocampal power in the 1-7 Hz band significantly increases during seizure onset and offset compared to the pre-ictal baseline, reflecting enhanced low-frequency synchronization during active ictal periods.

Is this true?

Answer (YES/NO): NO